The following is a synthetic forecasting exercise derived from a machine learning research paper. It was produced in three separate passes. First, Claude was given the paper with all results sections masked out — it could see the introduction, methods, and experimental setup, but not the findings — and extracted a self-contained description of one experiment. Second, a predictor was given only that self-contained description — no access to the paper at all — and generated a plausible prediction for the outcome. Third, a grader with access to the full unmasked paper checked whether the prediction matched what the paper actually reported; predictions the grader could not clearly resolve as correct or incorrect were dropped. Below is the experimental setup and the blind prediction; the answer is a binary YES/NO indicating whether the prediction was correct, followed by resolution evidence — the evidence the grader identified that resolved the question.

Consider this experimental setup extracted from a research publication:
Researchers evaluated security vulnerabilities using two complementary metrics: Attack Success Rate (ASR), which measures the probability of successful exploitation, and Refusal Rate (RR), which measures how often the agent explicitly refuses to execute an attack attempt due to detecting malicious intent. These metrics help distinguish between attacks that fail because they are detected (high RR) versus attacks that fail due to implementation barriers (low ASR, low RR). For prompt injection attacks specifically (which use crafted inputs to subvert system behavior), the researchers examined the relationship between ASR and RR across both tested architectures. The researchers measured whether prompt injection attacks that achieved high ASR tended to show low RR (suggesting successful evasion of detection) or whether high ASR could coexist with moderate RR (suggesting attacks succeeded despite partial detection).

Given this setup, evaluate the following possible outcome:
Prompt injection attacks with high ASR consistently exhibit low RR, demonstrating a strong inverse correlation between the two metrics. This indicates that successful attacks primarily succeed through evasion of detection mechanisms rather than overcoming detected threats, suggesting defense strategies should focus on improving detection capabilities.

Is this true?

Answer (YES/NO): NO